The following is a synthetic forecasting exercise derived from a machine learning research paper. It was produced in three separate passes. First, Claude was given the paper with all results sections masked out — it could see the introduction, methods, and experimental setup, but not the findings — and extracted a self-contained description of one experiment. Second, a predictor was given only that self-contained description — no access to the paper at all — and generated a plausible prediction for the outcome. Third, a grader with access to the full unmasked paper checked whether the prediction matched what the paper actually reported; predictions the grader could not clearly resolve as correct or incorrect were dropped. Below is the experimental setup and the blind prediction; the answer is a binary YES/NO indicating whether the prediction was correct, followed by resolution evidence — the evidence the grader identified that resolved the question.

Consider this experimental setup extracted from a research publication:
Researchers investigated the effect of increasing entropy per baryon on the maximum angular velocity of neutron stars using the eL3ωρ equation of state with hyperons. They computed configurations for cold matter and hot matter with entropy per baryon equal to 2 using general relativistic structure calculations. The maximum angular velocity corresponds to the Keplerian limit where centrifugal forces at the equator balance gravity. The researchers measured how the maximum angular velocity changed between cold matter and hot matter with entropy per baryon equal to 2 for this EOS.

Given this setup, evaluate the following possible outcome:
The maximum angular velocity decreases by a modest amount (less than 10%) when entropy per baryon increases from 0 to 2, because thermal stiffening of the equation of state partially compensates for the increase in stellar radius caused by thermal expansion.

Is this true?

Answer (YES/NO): YES